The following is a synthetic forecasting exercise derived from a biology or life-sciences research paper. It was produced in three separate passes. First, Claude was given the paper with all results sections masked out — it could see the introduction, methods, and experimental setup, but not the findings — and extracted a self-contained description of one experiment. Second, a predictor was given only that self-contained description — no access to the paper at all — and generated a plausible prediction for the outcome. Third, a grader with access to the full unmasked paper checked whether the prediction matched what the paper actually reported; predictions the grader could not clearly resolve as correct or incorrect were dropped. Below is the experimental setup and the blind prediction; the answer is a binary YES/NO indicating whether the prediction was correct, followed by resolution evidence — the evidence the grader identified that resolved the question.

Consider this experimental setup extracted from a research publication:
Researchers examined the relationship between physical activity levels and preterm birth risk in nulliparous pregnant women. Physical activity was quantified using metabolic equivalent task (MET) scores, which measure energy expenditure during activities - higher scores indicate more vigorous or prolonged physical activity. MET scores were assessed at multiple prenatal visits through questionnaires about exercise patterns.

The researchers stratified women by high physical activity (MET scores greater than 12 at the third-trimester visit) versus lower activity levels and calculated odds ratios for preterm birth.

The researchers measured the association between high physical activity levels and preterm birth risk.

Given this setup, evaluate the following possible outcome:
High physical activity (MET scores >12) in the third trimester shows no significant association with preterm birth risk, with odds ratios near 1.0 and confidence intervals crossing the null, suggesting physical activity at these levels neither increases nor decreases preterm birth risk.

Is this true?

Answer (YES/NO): NO